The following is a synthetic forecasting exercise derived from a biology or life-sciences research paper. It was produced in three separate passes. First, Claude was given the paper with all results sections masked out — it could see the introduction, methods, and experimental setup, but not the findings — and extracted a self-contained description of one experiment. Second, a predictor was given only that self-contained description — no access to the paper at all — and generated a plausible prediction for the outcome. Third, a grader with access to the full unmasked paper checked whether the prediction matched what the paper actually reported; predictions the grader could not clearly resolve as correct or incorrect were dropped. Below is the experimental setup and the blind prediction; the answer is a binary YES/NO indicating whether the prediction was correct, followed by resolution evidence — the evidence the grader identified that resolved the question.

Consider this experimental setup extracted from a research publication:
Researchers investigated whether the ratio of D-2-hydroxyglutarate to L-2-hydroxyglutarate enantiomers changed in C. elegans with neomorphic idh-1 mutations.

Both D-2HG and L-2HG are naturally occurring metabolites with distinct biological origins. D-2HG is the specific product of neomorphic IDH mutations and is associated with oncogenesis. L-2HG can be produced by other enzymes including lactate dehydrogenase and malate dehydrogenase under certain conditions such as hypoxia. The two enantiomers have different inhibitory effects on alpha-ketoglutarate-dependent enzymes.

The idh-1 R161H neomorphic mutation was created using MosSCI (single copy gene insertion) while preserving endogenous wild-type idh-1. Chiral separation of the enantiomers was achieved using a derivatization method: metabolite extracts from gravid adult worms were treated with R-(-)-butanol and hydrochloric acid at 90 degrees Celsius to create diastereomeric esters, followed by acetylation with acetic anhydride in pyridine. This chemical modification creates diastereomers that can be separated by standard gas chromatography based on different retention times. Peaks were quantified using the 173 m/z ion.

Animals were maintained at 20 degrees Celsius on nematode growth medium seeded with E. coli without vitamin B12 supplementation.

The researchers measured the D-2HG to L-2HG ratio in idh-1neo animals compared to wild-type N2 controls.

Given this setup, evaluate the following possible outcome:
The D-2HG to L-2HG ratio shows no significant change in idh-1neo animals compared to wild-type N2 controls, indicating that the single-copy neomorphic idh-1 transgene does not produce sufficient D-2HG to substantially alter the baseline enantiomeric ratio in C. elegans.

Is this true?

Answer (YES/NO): NO